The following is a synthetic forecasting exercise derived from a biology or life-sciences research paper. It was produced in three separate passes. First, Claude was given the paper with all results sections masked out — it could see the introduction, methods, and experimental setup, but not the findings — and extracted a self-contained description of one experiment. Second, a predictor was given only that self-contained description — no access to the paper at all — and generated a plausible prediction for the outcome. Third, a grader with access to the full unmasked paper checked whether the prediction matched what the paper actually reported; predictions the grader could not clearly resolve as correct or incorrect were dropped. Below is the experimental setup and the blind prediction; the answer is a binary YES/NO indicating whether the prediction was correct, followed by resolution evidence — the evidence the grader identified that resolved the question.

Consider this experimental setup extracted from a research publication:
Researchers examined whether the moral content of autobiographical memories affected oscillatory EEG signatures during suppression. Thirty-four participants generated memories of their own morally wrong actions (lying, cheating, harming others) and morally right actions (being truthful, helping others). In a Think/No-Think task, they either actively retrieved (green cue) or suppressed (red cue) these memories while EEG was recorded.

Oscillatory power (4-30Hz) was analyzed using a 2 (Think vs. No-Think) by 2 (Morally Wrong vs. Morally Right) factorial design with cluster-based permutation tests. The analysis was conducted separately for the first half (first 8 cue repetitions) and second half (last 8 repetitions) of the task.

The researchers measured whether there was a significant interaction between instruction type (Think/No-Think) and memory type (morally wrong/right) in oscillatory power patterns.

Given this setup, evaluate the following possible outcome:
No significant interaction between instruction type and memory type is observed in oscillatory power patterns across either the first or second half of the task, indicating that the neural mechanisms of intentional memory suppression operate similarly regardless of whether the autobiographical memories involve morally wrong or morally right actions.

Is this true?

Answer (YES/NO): YES